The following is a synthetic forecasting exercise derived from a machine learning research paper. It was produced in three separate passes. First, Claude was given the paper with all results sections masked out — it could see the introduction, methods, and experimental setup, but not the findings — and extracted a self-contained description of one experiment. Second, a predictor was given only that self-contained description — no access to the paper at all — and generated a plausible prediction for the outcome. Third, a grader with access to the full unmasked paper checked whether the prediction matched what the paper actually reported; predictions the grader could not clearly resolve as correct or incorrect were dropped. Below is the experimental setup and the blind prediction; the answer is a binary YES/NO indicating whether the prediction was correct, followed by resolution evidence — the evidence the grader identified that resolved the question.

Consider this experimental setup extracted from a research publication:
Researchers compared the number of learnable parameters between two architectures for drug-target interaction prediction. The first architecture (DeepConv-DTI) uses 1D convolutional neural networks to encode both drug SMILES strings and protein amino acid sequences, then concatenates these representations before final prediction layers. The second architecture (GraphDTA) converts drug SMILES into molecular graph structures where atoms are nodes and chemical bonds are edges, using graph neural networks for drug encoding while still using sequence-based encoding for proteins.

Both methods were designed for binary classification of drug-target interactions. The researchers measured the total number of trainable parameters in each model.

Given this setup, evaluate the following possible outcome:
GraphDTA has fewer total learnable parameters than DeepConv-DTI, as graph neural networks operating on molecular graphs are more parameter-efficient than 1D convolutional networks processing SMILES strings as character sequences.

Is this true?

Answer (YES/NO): NO